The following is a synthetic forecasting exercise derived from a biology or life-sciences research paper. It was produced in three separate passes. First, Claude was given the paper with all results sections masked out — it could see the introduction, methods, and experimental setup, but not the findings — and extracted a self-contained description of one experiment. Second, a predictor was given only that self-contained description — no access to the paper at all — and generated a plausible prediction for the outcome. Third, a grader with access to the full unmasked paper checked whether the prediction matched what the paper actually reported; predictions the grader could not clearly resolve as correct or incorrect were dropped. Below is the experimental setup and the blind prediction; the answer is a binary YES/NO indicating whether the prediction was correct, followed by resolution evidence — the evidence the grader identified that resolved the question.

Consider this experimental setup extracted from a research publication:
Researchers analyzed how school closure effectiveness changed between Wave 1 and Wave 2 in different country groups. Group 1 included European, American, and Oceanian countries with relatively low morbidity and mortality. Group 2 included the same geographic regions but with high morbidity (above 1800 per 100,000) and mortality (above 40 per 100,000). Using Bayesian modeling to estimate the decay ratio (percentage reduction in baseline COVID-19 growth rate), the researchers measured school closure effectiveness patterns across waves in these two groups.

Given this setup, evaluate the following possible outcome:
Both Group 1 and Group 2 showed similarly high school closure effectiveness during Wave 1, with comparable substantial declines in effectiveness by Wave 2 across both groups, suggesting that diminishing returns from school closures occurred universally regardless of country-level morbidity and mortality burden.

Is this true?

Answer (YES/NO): NO